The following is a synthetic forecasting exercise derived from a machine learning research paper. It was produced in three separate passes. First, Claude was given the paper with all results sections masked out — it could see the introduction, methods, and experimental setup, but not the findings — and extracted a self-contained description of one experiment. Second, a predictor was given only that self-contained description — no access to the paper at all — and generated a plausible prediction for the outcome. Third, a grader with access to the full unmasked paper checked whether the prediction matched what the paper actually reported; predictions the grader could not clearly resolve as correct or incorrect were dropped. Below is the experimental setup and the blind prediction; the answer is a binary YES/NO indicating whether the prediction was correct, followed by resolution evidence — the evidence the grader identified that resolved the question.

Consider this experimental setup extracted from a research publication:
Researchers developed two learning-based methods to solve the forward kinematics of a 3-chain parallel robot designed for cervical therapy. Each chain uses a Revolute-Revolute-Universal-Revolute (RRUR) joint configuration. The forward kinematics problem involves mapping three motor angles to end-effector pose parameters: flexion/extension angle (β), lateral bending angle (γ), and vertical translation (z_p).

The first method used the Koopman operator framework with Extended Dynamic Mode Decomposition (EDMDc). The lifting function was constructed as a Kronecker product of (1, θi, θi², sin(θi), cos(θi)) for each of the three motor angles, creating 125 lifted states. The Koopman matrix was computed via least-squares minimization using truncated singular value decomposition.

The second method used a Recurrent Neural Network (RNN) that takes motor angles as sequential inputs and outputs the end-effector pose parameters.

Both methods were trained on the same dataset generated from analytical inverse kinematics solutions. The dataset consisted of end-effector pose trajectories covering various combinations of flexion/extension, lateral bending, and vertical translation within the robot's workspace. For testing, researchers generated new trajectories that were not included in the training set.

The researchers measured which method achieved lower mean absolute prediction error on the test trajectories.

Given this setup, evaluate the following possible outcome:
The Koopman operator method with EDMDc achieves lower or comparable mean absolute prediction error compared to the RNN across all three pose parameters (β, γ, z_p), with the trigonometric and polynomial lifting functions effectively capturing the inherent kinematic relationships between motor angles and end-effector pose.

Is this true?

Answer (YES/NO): NO